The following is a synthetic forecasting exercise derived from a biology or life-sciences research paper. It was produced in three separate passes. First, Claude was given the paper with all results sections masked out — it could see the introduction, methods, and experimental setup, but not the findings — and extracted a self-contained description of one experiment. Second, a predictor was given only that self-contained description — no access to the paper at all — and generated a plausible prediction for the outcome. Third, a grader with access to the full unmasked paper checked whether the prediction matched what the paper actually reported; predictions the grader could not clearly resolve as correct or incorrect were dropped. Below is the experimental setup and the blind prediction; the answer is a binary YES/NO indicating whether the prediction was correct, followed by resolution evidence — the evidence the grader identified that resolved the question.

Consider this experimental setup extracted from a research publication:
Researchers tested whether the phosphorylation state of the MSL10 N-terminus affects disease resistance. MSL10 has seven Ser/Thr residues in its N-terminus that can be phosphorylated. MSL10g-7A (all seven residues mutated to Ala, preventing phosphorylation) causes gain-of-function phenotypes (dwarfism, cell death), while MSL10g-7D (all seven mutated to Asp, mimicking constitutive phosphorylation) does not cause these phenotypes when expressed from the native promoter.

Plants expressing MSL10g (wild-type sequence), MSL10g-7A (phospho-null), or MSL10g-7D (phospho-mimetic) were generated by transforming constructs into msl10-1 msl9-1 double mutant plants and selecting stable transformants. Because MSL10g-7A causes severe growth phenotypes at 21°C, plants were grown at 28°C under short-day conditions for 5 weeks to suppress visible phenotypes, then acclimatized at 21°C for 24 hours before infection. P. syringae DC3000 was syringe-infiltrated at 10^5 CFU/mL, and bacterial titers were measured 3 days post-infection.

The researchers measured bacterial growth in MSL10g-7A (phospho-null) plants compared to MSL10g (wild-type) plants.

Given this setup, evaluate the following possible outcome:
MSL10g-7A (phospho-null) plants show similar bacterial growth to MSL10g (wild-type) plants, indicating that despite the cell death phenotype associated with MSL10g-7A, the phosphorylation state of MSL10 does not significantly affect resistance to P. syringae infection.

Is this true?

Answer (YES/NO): NO